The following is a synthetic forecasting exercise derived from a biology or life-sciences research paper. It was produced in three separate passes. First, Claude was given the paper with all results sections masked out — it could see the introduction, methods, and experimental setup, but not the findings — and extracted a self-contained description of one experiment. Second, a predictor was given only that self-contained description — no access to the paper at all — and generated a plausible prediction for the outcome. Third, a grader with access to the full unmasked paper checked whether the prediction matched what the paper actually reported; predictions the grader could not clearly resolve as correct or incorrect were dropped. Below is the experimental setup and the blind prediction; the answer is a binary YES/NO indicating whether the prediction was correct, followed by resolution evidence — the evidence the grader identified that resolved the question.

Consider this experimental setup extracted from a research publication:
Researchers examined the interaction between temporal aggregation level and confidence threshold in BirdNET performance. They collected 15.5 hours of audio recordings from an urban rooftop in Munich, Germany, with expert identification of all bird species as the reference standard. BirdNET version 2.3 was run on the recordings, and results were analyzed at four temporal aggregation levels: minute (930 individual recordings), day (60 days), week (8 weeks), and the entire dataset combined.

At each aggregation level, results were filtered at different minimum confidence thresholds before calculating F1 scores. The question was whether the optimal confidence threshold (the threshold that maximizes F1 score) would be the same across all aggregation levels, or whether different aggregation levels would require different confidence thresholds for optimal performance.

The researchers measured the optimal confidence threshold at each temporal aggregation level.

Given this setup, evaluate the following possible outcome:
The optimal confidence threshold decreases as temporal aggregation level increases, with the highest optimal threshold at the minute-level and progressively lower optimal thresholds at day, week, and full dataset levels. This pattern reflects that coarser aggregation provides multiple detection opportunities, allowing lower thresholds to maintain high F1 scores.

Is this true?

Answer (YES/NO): NO